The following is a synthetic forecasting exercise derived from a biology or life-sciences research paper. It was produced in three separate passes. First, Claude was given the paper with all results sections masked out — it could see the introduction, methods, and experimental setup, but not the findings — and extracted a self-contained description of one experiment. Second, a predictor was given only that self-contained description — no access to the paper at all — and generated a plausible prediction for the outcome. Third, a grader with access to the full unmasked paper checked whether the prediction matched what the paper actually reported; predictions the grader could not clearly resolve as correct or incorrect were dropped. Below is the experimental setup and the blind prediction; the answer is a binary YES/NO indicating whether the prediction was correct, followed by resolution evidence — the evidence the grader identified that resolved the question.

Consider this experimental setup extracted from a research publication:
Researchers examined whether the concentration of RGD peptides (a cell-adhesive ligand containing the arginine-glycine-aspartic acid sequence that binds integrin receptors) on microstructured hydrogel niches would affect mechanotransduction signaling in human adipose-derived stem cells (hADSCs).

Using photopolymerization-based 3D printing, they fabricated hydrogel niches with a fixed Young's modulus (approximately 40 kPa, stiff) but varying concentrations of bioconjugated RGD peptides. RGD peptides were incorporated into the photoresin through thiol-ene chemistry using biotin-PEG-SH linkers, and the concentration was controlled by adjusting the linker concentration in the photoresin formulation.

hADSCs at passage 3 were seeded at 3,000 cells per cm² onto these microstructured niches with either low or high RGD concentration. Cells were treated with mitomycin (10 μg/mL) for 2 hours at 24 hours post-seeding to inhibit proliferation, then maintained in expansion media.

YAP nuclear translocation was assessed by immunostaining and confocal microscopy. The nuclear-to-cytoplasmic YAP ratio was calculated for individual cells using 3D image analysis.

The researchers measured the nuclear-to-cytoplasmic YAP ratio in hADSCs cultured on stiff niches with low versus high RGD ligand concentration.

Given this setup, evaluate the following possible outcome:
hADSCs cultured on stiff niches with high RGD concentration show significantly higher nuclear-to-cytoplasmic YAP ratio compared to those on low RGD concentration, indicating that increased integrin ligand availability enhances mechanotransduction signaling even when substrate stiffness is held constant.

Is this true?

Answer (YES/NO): YES